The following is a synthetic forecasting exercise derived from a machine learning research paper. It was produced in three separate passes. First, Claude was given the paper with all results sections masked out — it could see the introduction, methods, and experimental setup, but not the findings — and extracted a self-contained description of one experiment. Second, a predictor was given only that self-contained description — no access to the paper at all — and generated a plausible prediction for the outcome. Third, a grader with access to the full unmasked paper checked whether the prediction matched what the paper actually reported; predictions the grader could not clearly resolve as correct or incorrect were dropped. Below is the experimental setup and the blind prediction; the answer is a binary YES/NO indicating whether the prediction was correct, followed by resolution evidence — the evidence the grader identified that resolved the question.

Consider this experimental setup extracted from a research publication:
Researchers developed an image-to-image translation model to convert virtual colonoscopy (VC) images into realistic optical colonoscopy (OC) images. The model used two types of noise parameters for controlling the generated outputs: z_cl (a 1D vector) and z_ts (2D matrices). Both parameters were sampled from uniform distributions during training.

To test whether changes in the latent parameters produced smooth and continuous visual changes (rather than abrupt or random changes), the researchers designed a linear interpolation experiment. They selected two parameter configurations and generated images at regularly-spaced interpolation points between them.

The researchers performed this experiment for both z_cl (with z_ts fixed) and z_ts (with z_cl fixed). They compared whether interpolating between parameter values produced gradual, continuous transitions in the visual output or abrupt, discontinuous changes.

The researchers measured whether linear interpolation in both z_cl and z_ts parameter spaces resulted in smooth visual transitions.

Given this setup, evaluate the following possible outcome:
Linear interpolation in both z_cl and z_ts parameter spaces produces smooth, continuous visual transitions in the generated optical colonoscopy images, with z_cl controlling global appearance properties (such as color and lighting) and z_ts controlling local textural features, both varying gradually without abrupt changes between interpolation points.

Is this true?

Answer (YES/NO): YES